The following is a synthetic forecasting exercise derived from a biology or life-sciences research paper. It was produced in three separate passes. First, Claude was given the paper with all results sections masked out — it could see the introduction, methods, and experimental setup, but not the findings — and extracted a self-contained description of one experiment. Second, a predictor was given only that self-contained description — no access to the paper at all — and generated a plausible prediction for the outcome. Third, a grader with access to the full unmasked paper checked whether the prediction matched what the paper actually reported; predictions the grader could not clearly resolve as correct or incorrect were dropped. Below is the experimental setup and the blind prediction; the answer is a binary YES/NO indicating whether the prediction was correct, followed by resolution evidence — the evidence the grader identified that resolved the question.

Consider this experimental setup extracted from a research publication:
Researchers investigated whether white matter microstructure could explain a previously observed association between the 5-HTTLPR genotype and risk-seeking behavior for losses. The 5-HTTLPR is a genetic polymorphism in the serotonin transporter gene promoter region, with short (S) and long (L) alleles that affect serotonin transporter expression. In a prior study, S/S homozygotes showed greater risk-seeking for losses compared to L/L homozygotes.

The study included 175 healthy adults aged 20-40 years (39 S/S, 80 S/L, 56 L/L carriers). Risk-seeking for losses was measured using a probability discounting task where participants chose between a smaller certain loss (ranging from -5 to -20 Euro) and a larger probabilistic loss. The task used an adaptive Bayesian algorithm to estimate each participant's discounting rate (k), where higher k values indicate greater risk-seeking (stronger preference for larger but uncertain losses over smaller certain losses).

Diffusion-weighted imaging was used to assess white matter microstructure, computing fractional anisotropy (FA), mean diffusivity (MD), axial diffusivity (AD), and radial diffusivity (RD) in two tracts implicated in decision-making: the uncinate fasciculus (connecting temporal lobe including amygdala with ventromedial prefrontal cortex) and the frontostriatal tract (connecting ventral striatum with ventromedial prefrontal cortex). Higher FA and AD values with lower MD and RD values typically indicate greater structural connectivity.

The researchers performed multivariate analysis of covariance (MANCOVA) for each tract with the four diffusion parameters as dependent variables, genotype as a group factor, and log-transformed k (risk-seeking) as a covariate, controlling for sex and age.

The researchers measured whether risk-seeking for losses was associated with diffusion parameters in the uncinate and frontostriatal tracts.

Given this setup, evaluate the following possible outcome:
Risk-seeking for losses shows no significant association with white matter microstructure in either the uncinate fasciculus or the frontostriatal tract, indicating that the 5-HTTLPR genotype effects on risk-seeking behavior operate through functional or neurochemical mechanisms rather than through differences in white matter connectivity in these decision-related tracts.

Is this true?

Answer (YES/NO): YES